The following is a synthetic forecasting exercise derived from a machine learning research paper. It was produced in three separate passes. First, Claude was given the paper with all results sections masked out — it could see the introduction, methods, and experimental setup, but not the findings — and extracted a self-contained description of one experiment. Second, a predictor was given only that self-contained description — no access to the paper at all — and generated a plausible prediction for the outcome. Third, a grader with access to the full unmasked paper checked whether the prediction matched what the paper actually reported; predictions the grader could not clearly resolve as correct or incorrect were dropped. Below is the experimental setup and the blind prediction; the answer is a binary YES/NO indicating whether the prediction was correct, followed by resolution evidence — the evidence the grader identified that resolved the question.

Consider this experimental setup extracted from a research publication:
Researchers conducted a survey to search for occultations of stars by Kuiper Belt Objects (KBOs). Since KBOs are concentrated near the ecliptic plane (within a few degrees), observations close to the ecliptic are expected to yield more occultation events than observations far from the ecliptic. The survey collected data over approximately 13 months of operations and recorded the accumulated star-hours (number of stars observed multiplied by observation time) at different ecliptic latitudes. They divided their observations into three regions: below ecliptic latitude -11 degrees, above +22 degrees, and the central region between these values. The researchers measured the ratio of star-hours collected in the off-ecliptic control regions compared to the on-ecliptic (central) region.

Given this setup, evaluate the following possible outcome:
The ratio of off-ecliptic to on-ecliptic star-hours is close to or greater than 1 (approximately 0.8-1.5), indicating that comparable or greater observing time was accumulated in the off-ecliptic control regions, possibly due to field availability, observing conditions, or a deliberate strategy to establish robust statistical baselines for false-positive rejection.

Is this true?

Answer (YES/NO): NO